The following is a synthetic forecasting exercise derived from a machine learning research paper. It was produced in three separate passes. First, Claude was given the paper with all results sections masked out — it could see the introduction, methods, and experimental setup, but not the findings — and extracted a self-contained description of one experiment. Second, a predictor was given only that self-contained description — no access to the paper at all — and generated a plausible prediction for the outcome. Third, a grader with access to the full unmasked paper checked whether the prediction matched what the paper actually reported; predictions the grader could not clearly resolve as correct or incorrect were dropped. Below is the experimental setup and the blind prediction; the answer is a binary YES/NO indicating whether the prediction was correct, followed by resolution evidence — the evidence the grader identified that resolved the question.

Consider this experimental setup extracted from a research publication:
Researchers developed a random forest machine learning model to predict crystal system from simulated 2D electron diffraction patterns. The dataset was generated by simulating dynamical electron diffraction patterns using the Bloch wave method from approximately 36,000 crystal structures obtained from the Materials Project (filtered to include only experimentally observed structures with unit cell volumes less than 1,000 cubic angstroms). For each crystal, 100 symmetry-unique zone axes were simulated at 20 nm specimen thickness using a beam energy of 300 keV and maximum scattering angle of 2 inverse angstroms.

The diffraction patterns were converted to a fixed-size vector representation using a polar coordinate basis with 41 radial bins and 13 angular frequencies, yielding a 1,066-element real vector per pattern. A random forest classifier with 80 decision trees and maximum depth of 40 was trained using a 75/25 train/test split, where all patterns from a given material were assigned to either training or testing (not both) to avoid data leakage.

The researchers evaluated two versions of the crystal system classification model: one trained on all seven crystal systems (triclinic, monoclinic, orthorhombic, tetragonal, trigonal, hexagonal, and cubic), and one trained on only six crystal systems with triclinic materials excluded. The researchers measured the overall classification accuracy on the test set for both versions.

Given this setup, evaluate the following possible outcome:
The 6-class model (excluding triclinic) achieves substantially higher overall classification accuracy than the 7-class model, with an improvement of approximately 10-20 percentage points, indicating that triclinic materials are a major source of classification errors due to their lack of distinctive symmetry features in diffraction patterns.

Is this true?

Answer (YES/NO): NO